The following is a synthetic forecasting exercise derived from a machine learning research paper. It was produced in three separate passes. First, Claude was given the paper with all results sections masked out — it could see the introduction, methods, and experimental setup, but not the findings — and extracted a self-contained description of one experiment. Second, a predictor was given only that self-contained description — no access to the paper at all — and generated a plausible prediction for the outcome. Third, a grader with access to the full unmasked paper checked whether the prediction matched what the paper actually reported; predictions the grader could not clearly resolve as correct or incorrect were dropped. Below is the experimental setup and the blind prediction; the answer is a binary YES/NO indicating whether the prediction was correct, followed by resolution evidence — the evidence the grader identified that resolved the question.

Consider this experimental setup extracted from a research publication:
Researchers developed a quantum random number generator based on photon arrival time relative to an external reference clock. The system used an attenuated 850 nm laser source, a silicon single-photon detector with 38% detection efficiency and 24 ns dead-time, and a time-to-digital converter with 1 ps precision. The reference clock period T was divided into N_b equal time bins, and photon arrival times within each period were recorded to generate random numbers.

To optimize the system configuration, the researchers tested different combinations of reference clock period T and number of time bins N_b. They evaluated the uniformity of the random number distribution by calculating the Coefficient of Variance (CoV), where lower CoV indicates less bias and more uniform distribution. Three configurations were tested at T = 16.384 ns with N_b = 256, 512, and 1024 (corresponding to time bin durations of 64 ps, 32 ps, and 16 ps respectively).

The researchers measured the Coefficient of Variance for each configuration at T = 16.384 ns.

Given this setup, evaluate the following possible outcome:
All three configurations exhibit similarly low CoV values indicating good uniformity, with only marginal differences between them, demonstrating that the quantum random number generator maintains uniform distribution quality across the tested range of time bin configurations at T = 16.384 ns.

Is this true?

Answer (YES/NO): NO